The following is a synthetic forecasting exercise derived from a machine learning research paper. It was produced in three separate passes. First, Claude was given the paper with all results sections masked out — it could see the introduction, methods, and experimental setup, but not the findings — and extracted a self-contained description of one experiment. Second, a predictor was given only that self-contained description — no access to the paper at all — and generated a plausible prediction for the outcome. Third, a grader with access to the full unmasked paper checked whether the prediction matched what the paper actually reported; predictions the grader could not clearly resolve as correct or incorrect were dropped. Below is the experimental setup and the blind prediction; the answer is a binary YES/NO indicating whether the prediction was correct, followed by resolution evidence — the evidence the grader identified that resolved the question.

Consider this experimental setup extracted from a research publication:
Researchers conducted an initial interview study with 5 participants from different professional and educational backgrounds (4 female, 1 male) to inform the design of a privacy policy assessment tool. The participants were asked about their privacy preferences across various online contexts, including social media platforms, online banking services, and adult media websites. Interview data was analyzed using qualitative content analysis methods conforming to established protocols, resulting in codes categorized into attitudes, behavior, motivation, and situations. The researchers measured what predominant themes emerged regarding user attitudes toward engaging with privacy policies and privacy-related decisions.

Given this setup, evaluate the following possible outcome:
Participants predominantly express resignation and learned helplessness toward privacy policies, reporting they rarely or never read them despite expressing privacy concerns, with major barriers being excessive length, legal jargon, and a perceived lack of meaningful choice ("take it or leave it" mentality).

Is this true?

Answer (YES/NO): NO